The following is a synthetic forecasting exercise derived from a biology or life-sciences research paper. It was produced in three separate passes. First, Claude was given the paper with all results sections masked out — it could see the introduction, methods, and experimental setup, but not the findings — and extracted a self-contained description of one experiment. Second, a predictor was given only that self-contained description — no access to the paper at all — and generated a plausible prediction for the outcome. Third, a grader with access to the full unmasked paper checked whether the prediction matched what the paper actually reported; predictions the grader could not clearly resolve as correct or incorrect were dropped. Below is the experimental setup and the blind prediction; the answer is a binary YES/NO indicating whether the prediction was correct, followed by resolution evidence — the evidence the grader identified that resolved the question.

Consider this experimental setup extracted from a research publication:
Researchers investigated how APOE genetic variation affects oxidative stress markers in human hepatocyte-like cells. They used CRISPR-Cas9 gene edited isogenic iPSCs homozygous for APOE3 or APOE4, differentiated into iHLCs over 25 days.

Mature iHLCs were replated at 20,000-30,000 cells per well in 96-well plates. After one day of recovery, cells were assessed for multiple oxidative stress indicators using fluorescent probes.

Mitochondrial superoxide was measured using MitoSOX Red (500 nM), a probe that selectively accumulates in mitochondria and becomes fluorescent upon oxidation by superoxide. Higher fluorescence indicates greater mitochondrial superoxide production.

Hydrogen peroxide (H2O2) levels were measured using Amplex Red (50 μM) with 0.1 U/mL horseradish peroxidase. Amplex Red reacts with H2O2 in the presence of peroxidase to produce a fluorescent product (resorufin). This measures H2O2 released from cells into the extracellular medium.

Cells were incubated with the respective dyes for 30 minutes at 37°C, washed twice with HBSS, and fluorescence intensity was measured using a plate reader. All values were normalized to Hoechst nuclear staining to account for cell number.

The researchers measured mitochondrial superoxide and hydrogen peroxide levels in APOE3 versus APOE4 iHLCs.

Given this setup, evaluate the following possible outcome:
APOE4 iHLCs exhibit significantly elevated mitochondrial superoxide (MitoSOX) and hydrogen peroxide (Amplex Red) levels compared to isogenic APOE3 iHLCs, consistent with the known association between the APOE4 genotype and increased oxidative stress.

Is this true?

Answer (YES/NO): NO